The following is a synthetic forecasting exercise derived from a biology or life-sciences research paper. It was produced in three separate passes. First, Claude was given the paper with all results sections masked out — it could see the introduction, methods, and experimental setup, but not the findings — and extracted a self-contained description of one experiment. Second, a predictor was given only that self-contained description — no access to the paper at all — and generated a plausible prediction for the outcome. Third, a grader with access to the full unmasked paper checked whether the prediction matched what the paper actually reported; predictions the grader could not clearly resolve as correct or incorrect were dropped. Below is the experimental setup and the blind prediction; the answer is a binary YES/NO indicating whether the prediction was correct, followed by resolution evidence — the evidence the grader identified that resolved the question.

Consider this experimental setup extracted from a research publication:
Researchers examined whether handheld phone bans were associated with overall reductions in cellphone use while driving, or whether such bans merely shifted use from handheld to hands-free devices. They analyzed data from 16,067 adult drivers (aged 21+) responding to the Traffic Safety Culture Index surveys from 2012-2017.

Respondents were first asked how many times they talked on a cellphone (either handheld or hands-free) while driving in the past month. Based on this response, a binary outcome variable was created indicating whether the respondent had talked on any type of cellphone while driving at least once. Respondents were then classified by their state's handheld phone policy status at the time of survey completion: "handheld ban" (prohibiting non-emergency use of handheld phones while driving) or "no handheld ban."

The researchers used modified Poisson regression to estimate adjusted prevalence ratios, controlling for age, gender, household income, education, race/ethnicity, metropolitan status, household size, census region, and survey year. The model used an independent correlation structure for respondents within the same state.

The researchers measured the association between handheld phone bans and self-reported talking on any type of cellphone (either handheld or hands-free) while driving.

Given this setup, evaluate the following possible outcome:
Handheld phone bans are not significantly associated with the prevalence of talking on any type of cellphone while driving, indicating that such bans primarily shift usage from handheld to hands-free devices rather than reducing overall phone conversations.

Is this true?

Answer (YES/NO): NO